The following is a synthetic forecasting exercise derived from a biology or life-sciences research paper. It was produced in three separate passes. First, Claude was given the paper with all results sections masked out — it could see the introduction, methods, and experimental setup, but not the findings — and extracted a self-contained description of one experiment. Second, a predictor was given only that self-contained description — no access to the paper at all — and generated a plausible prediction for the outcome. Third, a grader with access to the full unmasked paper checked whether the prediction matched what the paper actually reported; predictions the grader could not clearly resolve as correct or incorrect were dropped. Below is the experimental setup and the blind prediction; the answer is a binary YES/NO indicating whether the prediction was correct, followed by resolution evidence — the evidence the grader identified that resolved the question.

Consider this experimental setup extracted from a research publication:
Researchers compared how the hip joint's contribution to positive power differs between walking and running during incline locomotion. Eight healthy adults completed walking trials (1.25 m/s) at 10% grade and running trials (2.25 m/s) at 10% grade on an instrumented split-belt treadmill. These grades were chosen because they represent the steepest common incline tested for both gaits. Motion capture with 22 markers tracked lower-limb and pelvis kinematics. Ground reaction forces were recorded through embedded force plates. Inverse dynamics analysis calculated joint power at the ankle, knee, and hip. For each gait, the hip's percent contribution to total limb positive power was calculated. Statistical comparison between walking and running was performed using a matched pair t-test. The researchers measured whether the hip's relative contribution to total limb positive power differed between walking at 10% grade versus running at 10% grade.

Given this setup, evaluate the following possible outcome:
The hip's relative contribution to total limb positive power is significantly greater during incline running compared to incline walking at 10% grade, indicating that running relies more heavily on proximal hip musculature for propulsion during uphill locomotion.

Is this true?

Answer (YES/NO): NO